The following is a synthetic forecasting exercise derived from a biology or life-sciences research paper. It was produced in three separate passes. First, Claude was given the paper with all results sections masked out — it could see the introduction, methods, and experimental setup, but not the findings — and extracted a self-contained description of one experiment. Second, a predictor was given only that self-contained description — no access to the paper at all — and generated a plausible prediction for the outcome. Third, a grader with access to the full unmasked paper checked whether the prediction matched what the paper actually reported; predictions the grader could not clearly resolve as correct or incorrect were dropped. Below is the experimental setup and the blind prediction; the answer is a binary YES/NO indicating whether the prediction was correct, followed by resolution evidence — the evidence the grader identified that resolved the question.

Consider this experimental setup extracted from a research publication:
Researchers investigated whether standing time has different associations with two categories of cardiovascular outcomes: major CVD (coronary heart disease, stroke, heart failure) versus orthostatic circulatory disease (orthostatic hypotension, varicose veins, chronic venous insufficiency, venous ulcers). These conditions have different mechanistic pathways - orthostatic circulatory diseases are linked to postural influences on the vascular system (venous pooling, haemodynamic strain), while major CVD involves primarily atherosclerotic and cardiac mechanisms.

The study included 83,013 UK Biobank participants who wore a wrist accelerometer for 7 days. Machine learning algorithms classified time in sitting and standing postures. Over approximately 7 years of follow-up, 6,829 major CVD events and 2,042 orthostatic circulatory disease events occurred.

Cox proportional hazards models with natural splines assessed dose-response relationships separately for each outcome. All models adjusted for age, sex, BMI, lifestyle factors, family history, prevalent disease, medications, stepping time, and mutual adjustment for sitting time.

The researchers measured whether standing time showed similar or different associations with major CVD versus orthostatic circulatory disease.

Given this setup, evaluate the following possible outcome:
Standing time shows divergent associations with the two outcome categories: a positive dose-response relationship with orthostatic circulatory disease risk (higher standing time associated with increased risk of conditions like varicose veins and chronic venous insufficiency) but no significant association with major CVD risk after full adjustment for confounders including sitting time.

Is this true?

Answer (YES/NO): YES